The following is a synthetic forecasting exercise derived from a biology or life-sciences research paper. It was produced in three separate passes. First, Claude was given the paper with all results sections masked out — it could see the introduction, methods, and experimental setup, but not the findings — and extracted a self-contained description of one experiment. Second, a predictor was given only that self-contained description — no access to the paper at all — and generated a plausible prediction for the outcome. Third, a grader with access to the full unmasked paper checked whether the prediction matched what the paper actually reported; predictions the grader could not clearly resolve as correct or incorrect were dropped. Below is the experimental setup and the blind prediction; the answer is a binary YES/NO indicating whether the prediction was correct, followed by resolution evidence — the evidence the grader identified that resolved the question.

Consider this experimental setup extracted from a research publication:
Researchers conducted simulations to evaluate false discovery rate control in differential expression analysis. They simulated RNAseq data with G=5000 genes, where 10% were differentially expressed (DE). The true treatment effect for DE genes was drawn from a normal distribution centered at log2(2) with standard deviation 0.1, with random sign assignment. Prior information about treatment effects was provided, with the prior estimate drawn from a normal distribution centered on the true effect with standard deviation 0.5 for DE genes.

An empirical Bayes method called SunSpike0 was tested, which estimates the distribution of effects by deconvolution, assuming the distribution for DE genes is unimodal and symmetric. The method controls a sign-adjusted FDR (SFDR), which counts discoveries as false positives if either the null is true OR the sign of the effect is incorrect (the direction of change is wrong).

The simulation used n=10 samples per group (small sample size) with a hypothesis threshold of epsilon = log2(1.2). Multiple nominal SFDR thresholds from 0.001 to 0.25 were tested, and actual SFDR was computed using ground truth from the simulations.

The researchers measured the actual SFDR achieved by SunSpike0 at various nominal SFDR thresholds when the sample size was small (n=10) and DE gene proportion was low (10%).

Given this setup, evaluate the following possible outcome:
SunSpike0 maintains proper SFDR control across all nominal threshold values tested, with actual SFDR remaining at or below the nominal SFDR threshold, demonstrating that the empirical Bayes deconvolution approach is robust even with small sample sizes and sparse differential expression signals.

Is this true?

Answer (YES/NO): NO